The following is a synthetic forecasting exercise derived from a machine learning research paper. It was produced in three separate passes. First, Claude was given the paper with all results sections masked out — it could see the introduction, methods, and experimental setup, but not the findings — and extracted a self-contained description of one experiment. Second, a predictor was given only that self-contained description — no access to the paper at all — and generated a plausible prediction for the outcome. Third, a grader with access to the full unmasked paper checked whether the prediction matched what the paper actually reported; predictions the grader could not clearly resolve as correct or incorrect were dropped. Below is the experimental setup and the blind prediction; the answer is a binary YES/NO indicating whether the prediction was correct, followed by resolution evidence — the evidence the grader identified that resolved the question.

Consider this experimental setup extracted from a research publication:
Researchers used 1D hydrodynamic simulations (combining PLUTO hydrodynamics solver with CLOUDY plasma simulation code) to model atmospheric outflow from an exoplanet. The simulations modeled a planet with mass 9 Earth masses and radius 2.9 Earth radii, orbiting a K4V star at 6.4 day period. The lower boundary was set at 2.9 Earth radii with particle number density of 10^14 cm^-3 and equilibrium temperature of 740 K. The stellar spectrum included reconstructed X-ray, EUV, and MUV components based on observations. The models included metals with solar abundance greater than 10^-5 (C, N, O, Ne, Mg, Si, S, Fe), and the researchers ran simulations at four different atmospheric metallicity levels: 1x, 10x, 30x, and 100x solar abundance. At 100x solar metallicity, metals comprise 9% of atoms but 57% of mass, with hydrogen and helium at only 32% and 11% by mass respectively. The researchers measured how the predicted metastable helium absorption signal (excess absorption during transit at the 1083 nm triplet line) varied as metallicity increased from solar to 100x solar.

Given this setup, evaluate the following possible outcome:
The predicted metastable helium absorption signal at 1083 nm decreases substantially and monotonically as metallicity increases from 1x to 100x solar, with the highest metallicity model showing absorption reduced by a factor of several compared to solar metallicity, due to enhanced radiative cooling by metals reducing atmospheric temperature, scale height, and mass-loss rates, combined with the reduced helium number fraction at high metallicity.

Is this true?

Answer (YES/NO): NO